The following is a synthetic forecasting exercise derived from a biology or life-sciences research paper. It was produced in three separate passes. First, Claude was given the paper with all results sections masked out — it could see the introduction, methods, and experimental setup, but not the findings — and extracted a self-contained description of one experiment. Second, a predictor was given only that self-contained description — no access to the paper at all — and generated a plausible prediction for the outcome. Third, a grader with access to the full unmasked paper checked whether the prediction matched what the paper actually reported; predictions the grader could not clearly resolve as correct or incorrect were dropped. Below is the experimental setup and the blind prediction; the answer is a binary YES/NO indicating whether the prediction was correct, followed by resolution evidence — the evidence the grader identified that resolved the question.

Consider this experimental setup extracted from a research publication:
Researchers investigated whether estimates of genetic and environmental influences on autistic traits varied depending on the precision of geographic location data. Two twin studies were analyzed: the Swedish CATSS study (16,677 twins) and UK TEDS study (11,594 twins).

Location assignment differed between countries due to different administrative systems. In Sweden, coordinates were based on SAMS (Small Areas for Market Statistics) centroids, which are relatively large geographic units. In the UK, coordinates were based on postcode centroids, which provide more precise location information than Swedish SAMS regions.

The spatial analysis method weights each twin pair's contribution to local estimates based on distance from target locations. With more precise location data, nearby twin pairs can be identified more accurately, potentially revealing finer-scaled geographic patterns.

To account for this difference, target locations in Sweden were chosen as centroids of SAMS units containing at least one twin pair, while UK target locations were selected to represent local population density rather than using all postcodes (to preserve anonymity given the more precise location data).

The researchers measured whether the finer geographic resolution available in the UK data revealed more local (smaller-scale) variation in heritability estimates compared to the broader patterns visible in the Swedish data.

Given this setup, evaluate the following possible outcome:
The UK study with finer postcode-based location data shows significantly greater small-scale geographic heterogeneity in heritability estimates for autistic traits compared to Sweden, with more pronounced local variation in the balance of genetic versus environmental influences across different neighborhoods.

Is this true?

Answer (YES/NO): NO